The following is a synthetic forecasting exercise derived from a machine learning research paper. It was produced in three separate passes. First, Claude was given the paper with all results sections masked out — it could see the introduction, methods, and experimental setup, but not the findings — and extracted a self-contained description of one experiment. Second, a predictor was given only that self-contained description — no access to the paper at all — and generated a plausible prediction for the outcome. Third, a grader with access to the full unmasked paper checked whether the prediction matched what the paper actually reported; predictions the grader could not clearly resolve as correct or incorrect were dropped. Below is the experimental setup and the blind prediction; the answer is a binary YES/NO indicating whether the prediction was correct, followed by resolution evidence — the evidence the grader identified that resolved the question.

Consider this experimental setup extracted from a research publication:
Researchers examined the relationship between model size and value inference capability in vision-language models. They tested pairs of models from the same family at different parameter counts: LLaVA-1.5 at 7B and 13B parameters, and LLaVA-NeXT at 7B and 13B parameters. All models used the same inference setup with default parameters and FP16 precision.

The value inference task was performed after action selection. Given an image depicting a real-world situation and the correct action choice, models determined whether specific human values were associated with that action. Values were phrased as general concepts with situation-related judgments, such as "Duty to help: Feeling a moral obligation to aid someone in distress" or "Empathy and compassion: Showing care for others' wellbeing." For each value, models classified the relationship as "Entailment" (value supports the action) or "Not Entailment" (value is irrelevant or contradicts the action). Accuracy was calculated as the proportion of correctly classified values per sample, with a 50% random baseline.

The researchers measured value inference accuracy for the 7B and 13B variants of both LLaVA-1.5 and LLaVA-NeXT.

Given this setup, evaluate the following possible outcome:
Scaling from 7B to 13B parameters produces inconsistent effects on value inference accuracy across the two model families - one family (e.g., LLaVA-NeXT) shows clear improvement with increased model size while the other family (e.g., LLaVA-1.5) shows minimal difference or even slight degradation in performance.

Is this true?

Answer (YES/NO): NO